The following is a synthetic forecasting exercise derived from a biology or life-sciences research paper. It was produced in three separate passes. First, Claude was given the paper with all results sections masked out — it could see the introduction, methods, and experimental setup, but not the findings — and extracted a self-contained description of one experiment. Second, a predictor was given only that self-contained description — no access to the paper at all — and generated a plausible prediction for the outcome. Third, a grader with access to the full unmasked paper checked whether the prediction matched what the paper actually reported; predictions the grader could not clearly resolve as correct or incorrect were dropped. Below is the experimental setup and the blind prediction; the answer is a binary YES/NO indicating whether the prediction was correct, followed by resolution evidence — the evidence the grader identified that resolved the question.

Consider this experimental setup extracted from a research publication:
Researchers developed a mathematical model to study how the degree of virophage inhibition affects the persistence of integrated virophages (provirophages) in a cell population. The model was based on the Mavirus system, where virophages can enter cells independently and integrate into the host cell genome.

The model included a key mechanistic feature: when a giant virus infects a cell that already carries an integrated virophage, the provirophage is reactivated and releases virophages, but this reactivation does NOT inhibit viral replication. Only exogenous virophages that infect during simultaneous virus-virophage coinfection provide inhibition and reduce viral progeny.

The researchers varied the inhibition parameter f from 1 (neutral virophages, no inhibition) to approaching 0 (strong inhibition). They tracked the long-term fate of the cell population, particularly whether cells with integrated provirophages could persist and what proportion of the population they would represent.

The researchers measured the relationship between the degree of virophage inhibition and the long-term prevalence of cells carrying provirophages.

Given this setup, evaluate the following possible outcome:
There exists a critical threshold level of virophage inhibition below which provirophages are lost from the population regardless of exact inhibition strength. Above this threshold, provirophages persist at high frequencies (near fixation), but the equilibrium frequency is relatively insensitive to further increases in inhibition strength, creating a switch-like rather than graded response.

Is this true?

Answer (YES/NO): NO